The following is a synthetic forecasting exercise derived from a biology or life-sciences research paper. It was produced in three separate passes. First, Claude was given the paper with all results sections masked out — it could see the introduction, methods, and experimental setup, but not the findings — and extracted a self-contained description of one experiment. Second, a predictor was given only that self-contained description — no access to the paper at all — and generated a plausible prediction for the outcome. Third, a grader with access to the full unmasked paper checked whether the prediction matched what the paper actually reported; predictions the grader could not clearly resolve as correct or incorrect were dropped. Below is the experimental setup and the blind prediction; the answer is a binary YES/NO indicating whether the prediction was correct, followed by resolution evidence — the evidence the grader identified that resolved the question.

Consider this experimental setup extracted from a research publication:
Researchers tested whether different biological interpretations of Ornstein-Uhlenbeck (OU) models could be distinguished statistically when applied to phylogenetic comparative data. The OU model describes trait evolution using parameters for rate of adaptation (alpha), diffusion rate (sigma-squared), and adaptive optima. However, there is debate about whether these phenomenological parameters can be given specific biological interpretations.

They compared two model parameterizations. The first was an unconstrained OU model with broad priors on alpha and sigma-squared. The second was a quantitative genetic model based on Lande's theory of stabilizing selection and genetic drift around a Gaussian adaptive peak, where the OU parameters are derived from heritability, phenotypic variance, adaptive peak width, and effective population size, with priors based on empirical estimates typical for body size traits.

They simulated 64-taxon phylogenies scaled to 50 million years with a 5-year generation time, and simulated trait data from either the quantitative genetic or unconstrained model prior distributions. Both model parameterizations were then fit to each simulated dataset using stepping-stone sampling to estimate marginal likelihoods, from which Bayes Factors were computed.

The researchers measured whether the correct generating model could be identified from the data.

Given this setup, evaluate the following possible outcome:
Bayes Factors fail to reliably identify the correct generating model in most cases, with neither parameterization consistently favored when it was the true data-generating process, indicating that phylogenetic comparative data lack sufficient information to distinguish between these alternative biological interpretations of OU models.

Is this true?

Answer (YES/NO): NO